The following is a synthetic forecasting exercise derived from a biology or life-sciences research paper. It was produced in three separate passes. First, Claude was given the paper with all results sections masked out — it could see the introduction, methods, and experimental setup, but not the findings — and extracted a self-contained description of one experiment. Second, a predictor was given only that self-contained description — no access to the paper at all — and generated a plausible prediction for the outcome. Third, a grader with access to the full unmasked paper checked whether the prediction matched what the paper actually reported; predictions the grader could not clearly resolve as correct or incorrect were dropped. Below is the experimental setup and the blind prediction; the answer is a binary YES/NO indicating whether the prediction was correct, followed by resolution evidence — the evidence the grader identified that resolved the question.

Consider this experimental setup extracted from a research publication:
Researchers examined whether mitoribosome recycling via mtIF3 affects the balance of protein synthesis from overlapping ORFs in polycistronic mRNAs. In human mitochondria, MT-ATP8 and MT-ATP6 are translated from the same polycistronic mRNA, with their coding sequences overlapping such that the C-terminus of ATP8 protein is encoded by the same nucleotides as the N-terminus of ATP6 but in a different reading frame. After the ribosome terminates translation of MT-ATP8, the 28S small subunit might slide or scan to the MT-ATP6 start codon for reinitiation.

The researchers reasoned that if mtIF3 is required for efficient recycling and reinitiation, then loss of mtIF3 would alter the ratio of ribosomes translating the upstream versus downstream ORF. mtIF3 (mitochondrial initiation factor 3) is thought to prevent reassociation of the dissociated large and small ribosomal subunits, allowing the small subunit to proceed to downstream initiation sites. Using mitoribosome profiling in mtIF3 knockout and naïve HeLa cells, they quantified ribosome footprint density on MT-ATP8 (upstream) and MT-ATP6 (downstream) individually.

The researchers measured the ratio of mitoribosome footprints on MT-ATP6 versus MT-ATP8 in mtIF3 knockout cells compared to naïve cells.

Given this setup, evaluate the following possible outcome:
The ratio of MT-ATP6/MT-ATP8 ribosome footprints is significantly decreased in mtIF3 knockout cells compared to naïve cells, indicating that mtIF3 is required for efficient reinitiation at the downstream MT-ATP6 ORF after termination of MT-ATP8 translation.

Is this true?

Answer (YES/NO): YES